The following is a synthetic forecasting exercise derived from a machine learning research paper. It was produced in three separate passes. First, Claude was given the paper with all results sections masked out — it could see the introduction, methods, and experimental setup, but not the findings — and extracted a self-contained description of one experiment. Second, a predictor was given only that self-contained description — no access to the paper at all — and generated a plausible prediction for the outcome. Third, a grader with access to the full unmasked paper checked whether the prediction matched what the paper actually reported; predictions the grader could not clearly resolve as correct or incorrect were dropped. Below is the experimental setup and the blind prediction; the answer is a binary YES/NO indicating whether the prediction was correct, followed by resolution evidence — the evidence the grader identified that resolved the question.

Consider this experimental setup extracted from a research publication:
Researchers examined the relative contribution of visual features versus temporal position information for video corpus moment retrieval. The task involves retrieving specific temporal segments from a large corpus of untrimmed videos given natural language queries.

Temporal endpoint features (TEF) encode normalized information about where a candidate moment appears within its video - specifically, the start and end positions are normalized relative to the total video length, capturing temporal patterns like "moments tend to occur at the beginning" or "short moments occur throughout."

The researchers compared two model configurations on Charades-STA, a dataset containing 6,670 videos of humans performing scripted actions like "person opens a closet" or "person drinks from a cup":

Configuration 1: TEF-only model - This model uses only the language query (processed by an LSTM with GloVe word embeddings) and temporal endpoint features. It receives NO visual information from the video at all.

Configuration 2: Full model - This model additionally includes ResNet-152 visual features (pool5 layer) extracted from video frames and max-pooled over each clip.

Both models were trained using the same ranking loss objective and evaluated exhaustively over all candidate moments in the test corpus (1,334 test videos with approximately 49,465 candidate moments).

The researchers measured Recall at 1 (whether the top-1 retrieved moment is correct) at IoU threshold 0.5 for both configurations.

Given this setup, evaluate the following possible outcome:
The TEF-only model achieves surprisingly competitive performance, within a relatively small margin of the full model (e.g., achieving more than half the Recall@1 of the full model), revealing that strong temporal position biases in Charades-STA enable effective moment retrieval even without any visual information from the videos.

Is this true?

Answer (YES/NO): NO